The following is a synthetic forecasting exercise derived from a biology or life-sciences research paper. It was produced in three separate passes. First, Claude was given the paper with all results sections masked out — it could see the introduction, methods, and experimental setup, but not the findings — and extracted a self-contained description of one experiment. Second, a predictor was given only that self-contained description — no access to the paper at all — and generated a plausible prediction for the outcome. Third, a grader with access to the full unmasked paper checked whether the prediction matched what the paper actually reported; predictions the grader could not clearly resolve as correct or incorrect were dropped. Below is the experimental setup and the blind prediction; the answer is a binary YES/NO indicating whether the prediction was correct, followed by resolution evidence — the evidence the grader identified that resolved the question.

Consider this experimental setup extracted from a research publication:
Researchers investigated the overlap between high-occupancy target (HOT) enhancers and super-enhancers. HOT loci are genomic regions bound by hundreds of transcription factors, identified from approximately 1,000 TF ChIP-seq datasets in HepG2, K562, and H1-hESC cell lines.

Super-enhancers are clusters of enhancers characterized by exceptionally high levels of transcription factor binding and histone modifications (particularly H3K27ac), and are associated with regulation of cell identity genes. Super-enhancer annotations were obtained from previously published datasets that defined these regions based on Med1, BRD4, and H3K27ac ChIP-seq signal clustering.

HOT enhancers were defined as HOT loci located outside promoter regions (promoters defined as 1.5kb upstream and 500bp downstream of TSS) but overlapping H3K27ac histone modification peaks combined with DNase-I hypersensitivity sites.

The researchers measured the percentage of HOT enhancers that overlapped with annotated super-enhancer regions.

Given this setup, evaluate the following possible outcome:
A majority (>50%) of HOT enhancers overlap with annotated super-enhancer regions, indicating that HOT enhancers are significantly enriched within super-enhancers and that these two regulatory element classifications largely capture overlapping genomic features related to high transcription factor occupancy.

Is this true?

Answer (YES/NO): NO